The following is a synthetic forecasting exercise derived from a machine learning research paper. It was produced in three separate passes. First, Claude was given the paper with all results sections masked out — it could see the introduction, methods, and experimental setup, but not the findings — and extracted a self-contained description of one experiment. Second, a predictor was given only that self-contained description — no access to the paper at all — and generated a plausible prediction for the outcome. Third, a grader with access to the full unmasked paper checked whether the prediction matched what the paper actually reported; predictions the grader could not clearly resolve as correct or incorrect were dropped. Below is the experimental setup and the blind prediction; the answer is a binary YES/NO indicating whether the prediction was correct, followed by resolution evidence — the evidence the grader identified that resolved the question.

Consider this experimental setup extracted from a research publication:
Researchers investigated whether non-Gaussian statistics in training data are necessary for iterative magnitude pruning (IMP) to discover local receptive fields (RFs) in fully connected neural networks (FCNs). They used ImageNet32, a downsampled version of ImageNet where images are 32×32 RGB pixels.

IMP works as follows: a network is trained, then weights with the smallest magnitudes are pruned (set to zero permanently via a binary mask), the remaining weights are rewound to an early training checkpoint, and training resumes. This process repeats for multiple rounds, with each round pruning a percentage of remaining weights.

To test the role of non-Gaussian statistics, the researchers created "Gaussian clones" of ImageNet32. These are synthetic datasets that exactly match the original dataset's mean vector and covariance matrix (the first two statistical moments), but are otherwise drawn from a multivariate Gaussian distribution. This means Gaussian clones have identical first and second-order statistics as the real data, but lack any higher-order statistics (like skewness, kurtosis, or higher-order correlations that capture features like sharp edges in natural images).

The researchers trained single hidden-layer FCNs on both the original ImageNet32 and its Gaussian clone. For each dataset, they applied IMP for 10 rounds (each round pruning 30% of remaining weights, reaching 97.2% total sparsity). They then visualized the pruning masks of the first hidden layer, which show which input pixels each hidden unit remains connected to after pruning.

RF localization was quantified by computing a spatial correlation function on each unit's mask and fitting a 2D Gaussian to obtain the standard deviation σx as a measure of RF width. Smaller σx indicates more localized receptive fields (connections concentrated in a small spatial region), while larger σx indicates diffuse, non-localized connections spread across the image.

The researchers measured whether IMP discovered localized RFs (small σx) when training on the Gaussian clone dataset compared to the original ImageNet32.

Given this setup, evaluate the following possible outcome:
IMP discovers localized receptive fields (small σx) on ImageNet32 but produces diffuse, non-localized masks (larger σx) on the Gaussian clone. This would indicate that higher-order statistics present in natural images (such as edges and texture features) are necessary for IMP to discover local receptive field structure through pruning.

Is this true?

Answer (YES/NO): YES